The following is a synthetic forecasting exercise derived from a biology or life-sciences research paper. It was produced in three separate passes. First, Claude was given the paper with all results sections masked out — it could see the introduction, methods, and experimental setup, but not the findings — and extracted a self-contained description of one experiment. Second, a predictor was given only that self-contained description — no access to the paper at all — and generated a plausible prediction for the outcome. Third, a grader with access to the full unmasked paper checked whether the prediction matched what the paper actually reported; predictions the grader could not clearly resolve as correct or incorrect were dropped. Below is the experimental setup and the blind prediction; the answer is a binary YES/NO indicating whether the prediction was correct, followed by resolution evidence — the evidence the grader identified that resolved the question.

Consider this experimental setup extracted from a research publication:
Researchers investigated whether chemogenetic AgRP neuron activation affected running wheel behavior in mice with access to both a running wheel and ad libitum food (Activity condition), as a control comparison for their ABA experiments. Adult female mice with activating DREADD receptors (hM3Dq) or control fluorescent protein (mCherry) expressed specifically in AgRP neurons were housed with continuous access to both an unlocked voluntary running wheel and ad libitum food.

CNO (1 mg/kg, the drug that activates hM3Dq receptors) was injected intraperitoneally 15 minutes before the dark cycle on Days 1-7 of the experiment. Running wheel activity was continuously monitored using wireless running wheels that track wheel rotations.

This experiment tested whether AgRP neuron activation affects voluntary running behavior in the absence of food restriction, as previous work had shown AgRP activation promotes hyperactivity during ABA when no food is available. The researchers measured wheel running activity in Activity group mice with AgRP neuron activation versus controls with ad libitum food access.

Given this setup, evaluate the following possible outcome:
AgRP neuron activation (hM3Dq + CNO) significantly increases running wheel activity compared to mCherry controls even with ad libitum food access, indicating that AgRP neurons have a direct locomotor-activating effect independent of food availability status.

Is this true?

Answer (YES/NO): NO